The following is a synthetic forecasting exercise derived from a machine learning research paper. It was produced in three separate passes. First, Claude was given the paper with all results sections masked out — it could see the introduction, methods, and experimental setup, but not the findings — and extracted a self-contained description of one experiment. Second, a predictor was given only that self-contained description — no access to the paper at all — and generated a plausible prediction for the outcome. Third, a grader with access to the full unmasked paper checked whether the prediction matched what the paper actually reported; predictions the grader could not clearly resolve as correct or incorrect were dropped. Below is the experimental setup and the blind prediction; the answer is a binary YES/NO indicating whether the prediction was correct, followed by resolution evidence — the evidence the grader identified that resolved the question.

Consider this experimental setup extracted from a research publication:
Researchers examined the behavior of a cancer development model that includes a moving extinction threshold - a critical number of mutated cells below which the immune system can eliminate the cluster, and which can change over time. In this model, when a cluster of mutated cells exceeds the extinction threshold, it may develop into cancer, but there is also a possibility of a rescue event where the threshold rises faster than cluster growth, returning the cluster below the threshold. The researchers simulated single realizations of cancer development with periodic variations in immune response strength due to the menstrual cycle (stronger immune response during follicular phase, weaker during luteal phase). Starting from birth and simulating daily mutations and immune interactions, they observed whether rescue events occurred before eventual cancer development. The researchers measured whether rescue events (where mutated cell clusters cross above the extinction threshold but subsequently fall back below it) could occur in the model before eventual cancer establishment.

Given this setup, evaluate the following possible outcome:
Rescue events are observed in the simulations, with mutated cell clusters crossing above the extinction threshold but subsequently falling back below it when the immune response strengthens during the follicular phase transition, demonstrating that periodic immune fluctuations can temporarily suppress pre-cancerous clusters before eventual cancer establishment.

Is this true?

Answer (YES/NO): YES